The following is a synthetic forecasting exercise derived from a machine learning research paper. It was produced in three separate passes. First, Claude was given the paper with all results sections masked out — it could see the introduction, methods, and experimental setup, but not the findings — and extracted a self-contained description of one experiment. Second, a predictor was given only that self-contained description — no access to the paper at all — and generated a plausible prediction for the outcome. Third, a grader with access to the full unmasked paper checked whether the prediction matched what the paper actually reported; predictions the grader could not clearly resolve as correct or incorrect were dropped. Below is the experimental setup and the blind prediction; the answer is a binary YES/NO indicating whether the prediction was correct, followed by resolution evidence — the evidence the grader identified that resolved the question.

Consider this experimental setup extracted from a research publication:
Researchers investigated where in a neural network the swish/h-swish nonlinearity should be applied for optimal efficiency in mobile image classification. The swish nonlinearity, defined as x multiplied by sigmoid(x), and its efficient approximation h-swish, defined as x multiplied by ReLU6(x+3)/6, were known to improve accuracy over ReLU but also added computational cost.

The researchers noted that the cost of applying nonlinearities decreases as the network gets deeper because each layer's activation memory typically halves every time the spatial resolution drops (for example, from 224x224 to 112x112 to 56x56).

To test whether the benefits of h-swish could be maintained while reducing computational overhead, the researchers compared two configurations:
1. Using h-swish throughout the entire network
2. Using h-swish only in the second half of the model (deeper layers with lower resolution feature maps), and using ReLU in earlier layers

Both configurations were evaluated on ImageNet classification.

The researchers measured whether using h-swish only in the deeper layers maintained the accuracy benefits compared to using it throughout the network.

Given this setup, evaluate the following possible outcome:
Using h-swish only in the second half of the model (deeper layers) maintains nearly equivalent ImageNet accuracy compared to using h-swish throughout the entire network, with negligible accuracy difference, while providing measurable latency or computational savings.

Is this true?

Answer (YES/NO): YES